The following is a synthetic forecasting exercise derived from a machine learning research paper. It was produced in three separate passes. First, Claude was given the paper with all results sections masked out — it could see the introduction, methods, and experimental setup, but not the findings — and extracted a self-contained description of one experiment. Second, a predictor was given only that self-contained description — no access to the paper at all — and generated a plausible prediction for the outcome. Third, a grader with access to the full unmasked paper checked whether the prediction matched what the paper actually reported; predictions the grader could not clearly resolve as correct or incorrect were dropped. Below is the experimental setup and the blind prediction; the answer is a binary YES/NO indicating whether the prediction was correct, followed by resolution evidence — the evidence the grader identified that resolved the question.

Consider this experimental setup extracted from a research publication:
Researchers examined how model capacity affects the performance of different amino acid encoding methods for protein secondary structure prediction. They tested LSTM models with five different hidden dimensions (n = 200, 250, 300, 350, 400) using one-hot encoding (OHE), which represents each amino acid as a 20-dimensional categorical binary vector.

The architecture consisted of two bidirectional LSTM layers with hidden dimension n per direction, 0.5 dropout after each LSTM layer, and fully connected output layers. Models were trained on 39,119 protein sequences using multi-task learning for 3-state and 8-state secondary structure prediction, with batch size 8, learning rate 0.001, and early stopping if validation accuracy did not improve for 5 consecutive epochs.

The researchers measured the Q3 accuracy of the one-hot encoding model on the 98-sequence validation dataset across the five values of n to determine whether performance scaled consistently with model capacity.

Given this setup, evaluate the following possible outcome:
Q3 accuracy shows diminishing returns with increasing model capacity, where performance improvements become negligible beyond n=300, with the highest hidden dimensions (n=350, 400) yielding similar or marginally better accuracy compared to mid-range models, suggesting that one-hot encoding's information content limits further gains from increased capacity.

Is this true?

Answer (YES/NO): NO